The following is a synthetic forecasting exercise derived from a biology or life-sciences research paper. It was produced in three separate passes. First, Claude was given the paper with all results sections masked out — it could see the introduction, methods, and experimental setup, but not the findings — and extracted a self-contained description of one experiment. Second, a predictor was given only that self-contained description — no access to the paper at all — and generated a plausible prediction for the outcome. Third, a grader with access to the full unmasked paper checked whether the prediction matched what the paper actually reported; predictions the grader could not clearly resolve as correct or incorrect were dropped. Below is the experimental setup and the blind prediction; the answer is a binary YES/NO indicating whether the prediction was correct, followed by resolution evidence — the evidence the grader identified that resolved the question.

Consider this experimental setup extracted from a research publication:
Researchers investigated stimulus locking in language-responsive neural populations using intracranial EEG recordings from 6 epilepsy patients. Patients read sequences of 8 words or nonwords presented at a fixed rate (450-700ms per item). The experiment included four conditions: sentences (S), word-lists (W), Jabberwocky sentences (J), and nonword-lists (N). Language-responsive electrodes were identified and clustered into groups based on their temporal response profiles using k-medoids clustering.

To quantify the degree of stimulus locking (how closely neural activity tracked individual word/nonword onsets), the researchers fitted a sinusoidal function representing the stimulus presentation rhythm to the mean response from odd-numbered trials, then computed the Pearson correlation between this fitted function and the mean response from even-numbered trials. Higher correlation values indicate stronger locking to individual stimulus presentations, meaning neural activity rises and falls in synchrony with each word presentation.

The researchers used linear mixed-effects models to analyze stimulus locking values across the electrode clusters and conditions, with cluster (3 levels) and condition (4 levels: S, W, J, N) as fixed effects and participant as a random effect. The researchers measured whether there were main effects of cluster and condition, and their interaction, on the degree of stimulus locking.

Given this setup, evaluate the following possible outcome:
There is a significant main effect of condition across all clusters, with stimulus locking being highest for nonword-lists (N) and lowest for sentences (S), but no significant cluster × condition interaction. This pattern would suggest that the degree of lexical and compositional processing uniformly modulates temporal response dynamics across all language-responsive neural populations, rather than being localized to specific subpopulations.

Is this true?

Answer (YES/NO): NO